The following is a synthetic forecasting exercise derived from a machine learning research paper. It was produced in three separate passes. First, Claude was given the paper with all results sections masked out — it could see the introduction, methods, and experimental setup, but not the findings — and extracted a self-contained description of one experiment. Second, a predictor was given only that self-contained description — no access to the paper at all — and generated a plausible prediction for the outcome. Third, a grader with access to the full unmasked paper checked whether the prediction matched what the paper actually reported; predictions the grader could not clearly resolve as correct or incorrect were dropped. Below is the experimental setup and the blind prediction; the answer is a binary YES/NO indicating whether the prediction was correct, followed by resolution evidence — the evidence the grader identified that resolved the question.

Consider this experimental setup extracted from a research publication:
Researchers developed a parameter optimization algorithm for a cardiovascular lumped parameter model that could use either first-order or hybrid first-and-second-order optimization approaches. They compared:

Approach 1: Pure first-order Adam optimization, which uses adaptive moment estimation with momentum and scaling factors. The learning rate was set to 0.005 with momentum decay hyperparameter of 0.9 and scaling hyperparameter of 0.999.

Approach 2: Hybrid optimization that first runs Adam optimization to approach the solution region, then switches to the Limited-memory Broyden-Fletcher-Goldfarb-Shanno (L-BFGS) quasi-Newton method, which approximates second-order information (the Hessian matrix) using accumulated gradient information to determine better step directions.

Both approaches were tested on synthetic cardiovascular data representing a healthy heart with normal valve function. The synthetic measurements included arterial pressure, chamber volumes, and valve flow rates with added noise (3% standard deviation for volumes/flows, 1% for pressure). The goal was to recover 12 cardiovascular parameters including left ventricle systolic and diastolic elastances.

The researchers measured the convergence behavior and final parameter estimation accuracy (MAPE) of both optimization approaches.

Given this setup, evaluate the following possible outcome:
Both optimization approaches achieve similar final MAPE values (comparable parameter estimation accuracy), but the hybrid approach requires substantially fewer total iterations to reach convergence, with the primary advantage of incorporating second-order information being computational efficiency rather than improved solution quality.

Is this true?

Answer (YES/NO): NO